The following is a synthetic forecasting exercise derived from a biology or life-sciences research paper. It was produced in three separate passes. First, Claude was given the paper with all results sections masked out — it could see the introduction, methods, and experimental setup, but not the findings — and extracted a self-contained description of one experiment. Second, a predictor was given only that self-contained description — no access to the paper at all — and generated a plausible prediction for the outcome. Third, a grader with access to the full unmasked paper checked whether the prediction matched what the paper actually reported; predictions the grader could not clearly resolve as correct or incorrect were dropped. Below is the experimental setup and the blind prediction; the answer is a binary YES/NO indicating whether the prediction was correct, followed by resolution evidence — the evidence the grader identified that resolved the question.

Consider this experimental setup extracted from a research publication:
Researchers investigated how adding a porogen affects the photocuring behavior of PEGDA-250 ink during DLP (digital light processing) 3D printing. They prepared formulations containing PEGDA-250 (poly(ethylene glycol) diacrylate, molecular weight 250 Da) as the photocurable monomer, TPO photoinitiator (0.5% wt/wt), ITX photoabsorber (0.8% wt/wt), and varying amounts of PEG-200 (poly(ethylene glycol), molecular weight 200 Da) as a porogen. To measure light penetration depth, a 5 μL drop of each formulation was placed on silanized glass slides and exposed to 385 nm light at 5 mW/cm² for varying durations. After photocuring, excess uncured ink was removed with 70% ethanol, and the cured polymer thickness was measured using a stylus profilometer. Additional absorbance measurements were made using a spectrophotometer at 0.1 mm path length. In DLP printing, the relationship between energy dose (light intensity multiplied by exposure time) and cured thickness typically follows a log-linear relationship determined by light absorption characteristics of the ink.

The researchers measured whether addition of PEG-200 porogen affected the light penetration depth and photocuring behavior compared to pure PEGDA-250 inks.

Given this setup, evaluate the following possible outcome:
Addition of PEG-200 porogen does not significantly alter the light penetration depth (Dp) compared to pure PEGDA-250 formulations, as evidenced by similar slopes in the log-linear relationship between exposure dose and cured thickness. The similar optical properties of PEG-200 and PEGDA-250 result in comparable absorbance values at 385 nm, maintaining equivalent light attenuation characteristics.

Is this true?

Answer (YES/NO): YES